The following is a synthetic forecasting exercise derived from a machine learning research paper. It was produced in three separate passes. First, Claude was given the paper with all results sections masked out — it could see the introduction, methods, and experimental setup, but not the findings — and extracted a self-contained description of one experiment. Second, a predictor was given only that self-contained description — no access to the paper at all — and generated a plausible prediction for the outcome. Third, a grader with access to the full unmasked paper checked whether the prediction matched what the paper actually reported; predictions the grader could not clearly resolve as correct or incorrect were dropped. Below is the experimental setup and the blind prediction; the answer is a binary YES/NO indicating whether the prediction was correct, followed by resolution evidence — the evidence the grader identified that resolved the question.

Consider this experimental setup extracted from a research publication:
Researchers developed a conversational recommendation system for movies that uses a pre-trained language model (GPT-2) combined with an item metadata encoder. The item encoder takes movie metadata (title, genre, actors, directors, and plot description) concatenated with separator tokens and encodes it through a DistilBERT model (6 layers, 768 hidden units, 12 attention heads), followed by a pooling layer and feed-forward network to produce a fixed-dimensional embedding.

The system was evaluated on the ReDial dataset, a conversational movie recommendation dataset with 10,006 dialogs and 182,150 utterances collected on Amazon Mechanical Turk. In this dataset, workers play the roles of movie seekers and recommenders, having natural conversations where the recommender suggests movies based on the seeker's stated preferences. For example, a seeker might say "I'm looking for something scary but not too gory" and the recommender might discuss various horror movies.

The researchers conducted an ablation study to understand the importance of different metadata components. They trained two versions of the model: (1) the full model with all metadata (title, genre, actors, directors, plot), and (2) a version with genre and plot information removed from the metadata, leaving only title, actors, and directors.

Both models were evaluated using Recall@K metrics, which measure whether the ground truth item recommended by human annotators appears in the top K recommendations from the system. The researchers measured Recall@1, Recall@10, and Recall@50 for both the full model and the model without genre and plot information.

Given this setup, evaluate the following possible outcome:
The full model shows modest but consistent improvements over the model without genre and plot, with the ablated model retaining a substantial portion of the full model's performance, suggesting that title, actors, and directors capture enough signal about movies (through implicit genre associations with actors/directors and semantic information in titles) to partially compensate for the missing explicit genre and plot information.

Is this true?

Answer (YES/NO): NO